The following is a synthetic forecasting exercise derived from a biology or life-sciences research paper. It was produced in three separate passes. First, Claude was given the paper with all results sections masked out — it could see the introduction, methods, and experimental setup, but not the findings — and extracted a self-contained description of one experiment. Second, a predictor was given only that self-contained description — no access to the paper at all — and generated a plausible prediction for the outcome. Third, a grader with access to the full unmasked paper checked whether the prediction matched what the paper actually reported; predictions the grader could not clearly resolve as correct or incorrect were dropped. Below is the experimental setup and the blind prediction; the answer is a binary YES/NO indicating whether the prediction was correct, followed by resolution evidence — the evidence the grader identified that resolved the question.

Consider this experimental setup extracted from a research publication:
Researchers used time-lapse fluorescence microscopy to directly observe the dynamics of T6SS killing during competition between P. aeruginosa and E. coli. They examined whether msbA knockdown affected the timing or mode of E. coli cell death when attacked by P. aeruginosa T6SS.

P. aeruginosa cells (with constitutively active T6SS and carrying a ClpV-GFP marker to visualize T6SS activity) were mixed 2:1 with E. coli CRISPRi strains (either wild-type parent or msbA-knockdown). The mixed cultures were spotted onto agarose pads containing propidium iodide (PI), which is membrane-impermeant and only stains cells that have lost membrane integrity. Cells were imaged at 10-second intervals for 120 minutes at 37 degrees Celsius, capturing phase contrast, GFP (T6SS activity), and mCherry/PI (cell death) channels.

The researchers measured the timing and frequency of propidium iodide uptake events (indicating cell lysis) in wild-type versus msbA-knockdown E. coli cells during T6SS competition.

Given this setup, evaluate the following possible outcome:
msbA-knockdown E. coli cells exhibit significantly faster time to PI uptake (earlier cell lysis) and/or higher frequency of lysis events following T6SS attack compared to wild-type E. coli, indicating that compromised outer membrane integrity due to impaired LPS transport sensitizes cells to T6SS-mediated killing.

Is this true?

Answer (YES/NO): NO